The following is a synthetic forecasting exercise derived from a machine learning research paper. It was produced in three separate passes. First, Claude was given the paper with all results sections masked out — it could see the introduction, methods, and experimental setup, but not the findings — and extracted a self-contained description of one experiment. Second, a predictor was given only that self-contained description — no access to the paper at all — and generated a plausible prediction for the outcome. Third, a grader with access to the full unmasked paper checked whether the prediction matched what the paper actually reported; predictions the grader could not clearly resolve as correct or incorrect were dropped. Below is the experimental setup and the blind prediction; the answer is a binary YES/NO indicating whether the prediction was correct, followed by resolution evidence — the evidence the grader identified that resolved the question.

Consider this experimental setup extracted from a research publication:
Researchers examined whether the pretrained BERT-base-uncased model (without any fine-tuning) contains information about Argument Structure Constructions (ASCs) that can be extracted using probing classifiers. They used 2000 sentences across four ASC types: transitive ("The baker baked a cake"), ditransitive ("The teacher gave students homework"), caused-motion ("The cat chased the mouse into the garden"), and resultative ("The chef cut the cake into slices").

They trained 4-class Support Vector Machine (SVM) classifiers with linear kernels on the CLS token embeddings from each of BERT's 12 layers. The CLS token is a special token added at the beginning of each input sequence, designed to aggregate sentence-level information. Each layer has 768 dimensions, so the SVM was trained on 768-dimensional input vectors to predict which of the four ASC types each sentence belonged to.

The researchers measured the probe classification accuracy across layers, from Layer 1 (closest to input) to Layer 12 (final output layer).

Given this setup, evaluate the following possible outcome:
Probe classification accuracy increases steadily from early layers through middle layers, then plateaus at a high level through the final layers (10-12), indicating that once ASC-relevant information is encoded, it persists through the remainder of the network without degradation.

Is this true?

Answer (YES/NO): NO